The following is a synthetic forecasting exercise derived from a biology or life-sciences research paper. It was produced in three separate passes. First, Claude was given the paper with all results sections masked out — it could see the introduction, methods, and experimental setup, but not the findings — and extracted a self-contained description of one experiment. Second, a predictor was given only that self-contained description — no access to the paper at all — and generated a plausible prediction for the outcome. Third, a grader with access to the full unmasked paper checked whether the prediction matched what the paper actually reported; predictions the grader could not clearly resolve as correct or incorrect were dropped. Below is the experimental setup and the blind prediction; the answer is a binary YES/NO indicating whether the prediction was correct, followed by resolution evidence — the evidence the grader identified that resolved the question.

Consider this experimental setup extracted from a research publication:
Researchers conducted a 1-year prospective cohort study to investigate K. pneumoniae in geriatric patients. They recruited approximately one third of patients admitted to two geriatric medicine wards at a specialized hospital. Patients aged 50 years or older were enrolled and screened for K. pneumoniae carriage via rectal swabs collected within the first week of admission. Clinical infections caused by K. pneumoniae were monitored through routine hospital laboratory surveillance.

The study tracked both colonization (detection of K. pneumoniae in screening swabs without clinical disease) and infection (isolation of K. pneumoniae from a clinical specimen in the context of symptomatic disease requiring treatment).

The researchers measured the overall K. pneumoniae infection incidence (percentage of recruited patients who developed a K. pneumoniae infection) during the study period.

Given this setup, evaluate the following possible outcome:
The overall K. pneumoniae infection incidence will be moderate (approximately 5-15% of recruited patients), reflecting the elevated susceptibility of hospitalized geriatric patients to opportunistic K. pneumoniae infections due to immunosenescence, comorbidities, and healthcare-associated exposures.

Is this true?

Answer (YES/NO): NO